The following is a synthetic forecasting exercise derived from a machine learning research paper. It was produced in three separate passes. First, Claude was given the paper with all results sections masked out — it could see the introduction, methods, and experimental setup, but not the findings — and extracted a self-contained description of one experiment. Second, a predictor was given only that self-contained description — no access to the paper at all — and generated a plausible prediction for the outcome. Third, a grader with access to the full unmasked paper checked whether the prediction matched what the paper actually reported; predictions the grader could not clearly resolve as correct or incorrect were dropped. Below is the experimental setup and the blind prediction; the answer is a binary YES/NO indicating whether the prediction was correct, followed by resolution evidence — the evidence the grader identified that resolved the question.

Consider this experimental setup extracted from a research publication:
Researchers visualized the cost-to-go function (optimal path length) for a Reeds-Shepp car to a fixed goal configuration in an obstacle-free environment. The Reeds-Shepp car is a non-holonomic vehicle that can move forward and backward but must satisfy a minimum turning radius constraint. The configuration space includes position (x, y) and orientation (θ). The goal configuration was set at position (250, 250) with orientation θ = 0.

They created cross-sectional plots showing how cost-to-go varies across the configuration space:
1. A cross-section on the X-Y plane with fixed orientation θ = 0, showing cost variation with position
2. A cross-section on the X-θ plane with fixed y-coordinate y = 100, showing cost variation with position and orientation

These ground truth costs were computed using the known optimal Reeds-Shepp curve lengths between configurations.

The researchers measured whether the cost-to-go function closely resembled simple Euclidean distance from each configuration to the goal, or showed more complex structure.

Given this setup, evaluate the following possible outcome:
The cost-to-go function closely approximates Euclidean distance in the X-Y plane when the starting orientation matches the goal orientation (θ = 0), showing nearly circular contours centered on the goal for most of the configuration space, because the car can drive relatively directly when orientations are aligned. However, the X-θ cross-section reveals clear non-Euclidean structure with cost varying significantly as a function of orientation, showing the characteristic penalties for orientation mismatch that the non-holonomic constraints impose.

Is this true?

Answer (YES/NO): NO